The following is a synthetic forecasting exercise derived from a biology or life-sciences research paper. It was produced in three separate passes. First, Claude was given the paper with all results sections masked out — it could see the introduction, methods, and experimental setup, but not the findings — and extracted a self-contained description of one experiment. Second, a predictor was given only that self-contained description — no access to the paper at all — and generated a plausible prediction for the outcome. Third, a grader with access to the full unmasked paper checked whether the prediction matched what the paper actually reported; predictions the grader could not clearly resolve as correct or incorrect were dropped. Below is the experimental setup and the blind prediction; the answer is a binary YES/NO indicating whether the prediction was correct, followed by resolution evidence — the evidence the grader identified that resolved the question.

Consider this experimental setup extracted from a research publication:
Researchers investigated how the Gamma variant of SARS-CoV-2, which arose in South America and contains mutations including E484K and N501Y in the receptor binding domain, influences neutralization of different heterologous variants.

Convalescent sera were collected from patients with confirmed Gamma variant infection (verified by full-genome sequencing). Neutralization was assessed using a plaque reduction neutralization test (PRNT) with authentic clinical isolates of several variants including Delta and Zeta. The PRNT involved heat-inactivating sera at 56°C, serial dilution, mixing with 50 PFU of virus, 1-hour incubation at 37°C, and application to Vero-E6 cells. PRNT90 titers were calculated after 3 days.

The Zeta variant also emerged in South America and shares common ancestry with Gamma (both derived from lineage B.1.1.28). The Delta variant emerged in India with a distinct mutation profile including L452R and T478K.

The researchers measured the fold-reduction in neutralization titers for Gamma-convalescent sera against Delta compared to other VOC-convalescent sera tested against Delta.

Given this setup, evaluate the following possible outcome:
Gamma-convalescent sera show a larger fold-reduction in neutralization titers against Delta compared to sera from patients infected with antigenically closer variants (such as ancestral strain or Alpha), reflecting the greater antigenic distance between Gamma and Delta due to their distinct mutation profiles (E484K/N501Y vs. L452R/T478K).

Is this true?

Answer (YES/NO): YES